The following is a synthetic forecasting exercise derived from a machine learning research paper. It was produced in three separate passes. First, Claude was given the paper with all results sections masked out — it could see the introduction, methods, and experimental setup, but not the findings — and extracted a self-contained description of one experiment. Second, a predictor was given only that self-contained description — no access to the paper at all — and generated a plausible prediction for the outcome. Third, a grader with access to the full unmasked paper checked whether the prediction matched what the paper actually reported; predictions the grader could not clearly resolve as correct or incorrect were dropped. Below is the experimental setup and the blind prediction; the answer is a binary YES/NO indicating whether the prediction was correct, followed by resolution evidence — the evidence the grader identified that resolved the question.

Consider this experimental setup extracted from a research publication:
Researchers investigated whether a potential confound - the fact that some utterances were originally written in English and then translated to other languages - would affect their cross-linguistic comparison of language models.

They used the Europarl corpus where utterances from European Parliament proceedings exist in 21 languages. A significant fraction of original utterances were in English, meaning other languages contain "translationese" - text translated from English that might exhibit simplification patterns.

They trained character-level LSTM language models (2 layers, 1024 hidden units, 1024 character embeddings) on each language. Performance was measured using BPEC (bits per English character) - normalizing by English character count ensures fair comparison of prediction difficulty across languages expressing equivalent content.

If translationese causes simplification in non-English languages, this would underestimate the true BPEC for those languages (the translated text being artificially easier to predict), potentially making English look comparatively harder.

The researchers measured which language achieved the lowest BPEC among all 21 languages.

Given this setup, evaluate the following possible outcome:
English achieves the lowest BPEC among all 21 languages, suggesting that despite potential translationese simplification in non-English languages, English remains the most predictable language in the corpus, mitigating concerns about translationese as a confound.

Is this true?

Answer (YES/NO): YES